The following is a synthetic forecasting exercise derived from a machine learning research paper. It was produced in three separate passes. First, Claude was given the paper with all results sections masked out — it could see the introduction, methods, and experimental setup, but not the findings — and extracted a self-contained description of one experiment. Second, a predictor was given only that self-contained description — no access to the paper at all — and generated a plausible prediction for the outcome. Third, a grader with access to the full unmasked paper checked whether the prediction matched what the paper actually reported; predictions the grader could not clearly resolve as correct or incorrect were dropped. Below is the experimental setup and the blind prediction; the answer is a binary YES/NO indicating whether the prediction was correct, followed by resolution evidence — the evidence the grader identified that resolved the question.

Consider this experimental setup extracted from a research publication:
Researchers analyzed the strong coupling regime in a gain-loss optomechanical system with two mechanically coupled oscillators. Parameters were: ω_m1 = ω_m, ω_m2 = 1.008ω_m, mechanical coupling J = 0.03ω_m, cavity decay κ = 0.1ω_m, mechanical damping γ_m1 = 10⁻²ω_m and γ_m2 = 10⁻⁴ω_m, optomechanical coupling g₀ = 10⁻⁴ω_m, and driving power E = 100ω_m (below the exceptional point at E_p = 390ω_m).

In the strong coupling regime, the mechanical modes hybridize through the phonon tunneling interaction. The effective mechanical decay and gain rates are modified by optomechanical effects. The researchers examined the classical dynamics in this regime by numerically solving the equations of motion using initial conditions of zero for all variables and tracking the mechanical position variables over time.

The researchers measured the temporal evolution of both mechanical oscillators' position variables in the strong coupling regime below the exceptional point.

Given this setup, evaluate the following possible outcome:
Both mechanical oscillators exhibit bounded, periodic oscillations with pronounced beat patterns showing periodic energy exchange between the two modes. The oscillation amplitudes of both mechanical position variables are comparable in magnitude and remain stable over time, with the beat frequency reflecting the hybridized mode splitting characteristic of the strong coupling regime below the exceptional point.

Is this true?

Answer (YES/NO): NO